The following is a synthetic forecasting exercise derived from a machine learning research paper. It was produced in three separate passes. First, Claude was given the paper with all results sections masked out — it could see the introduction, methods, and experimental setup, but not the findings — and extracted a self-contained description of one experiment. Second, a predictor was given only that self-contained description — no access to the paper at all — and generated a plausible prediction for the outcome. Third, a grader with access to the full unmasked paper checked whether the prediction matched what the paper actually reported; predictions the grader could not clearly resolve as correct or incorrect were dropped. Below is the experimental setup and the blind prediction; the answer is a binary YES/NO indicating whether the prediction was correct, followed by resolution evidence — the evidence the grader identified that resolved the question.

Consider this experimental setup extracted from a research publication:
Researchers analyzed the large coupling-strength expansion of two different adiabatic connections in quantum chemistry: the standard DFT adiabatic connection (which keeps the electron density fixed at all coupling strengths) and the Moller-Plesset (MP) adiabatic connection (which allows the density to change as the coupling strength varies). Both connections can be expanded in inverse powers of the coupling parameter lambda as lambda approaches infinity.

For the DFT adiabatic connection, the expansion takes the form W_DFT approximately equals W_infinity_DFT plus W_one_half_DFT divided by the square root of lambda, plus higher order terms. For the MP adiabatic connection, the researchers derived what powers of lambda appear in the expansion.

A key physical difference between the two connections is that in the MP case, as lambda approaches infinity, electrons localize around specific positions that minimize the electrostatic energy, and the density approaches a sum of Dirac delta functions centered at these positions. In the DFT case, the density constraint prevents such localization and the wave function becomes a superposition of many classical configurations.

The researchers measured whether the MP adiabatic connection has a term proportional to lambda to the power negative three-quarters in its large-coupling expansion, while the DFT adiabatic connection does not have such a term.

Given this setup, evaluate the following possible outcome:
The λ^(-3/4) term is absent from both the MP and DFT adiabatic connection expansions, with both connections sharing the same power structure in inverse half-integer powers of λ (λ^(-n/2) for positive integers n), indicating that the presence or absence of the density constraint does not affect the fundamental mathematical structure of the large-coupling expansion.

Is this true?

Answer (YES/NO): NO